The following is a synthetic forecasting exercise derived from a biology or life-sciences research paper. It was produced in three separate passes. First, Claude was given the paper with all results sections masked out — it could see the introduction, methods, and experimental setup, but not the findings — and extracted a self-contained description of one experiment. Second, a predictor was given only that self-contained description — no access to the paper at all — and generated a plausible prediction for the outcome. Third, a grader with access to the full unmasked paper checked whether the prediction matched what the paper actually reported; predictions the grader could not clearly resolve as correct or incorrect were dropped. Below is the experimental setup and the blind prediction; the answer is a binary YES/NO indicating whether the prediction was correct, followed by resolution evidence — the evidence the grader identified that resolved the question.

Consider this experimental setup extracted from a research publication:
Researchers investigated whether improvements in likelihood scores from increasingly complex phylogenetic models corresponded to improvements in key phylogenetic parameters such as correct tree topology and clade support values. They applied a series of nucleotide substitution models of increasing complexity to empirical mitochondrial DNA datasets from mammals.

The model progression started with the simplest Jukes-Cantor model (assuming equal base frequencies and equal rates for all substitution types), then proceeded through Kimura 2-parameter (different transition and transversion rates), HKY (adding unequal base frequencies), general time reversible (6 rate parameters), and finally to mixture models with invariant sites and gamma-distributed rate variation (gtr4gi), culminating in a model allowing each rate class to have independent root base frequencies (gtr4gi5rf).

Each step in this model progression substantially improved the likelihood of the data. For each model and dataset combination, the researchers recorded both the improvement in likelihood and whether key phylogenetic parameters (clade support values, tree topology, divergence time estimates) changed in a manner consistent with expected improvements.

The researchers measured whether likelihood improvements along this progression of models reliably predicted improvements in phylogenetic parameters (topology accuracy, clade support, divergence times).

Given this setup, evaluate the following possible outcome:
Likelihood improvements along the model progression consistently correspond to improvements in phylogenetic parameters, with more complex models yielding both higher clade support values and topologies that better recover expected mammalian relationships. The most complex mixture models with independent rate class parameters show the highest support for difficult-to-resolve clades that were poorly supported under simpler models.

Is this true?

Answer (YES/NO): NO